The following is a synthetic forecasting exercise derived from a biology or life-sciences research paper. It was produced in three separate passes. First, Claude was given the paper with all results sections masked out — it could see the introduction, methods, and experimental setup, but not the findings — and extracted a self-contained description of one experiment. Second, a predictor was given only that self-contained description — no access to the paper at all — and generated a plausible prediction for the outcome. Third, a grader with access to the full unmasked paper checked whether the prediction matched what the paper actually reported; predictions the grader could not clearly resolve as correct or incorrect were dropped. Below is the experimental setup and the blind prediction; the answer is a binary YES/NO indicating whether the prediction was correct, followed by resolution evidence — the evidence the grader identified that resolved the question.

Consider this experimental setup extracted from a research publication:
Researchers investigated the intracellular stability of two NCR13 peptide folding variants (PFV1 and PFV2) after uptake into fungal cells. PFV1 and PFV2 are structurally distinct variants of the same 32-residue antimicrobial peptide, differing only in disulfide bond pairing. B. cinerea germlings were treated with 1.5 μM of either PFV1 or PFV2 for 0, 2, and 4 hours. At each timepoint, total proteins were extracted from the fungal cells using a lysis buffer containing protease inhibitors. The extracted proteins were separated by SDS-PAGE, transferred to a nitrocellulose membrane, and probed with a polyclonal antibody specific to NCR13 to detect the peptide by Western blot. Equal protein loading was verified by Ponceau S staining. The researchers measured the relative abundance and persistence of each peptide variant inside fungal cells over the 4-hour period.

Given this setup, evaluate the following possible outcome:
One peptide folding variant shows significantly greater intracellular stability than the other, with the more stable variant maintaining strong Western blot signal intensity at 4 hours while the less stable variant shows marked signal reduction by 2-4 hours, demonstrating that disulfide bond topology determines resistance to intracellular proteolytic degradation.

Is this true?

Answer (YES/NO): YES